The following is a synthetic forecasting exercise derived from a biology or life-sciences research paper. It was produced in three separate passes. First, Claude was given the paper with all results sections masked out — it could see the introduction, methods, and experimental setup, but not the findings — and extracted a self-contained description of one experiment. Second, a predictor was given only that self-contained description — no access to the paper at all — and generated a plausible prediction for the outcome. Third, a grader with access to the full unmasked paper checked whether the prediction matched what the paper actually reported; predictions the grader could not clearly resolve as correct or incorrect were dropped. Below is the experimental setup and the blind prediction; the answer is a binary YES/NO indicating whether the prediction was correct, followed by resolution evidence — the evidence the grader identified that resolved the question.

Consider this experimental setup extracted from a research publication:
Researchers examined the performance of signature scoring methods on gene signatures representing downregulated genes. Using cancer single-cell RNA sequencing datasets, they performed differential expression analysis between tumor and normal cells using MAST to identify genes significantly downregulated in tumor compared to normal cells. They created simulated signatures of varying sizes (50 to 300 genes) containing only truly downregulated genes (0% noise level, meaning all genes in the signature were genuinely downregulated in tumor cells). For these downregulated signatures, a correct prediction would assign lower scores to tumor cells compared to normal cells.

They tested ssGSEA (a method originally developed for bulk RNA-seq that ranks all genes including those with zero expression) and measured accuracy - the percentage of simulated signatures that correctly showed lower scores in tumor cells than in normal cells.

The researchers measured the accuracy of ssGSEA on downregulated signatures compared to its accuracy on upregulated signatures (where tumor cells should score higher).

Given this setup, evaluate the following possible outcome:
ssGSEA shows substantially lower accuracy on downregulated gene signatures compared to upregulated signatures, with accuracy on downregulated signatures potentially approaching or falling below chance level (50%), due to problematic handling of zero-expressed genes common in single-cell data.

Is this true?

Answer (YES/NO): NO